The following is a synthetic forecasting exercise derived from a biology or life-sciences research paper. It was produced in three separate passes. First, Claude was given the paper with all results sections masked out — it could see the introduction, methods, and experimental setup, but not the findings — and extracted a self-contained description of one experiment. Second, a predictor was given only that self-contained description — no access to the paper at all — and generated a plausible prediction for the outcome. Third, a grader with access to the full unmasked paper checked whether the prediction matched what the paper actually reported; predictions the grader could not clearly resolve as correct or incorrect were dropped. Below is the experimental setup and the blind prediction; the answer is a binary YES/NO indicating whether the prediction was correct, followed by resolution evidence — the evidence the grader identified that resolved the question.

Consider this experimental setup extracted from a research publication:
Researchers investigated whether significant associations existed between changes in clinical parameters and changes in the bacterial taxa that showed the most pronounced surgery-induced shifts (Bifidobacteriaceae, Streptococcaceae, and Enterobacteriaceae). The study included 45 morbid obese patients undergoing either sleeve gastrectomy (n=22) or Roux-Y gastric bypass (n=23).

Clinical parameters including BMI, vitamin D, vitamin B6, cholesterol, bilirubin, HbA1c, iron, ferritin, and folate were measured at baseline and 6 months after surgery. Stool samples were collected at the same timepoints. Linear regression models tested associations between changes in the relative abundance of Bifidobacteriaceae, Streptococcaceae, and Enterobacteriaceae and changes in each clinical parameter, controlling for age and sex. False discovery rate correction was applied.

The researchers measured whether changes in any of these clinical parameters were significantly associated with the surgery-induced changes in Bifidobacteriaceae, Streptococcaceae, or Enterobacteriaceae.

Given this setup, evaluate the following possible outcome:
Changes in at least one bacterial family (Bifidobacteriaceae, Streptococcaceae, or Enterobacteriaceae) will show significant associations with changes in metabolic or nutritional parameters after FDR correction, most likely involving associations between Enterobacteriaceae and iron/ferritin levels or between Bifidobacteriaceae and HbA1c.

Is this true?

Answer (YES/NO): NO